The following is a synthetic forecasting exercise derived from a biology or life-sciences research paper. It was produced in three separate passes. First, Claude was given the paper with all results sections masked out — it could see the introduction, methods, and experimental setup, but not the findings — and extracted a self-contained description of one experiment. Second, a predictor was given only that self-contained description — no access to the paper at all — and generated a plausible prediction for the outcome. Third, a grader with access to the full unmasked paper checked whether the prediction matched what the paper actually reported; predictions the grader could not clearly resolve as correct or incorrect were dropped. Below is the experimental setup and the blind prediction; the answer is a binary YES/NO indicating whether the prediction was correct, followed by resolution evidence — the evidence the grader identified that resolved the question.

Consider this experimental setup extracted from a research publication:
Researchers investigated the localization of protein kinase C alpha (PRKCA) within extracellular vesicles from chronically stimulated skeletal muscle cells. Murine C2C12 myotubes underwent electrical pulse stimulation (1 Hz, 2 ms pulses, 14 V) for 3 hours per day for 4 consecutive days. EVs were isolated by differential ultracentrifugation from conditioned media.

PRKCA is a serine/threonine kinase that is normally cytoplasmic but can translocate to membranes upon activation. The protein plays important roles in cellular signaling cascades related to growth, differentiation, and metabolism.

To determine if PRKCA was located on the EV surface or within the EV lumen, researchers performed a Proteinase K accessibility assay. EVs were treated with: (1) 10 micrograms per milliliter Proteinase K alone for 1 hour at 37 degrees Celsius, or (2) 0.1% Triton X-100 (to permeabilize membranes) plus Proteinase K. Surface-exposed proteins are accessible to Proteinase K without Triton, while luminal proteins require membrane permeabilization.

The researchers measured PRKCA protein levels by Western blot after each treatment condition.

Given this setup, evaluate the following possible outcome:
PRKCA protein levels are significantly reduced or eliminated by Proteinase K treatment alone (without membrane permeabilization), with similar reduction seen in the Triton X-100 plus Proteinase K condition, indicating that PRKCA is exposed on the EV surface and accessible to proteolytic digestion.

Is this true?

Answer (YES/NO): NO